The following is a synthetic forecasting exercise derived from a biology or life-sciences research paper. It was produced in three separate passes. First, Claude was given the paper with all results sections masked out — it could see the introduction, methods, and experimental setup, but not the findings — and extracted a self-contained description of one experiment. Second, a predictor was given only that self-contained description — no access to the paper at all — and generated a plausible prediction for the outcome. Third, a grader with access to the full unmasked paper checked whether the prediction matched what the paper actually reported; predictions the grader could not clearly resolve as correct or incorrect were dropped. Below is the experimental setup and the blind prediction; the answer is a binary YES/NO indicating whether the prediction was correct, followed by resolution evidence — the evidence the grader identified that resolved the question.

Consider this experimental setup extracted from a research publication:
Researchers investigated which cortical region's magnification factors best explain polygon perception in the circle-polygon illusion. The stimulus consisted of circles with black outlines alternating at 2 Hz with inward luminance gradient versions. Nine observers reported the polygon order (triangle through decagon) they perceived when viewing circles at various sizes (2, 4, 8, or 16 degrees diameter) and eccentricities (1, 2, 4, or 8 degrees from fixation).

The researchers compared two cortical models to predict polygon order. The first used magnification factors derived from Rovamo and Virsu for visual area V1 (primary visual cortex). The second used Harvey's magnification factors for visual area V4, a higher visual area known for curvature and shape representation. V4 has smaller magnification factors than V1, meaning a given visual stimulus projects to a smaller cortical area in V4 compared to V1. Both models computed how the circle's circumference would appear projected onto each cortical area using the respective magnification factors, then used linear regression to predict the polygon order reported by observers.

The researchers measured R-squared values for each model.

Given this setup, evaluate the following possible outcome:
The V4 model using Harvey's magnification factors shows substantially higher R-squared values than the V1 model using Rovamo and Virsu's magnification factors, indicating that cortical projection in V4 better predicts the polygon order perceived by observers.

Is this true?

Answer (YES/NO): NO